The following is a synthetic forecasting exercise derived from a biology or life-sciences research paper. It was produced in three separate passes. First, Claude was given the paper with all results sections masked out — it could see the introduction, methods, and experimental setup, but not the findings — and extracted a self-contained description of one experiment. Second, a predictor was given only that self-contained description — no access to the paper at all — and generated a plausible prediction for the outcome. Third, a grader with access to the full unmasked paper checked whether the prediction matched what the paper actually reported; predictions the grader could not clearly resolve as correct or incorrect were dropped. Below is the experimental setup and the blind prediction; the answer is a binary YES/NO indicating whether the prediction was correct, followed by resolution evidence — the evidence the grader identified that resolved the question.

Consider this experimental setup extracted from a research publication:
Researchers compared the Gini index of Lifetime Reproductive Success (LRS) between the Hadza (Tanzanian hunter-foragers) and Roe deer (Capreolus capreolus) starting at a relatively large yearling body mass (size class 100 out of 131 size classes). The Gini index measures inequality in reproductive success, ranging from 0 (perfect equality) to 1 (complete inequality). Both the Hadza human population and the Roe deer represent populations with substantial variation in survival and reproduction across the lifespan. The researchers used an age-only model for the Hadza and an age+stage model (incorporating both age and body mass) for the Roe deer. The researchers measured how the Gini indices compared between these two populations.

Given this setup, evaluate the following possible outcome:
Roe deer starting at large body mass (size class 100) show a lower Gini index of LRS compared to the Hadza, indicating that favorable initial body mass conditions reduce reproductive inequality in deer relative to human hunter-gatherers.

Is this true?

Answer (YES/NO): YES